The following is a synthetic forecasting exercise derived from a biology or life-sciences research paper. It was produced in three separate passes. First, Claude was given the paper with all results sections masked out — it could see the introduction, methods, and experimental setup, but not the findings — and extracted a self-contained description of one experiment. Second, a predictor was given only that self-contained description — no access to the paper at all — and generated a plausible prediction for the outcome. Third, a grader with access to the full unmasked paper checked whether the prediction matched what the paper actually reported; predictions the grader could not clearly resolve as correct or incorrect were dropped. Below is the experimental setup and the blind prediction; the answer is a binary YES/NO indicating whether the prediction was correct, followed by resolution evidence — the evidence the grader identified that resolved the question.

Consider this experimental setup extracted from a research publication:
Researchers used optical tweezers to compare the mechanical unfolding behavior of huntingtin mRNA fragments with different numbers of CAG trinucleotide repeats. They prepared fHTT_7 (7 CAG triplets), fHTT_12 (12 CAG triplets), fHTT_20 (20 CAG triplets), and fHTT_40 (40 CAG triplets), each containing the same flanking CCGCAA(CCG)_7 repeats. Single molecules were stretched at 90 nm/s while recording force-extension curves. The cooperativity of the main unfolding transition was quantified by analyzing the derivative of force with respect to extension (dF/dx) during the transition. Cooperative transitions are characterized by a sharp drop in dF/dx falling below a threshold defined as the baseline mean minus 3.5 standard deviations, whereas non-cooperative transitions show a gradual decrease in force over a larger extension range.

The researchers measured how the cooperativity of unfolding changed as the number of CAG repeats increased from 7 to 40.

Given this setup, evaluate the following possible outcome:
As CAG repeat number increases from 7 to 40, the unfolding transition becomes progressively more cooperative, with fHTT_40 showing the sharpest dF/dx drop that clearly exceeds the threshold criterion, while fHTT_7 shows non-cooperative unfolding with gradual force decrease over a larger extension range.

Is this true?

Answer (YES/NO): NO